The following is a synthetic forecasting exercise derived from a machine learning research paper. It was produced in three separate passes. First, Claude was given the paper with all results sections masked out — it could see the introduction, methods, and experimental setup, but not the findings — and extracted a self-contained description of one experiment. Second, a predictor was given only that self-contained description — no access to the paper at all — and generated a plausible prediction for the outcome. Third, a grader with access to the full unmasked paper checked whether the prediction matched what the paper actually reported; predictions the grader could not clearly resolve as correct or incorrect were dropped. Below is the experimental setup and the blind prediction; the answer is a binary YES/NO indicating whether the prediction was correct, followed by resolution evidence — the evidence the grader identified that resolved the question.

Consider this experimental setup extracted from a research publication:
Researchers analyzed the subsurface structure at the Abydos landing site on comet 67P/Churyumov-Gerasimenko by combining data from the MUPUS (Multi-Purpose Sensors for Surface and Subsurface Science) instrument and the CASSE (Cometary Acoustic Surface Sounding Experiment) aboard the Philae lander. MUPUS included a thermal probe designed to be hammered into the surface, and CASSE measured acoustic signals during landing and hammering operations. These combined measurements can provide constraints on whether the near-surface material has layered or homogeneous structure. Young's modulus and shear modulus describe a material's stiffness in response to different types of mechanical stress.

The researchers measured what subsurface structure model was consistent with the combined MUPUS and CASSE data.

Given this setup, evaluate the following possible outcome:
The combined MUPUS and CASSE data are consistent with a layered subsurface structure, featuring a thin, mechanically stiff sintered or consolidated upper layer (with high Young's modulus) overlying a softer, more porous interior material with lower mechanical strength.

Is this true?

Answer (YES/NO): YES